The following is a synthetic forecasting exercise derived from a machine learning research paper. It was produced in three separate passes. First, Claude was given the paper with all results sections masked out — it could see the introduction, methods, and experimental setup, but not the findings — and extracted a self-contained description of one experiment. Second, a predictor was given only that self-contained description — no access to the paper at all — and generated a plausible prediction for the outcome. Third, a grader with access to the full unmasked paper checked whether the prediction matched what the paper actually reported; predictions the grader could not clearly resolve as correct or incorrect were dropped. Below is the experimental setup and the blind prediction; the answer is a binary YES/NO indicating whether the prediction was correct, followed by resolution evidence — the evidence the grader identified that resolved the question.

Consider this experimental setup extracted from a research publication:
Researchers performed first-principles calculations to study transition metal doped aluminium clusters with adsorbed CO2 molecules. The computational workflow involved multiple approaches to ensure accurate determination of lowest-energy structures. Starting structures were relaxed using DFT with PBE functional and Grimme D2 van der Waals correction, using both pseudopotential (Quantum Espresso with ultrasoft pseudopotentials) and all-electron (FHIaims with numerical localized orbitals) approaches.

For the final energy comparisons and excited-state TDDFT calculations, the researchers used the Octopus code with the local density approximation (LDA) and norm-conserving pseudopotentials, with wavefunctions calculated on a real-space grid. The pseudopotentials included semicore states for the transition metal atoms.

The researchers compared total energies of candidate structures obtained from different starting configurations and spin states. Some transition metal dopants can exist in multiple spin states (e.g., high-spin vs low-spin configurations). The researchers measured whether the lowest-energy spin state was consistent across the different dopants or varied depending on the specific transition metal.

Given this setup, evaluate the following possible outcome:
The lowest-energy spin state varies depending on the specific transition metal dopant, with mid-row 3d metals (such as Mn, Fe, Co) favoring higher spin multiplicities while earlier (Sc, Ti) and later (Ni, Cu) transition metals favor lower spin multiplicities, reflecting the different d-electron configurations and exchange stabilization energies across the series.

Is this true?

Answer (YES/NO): YES